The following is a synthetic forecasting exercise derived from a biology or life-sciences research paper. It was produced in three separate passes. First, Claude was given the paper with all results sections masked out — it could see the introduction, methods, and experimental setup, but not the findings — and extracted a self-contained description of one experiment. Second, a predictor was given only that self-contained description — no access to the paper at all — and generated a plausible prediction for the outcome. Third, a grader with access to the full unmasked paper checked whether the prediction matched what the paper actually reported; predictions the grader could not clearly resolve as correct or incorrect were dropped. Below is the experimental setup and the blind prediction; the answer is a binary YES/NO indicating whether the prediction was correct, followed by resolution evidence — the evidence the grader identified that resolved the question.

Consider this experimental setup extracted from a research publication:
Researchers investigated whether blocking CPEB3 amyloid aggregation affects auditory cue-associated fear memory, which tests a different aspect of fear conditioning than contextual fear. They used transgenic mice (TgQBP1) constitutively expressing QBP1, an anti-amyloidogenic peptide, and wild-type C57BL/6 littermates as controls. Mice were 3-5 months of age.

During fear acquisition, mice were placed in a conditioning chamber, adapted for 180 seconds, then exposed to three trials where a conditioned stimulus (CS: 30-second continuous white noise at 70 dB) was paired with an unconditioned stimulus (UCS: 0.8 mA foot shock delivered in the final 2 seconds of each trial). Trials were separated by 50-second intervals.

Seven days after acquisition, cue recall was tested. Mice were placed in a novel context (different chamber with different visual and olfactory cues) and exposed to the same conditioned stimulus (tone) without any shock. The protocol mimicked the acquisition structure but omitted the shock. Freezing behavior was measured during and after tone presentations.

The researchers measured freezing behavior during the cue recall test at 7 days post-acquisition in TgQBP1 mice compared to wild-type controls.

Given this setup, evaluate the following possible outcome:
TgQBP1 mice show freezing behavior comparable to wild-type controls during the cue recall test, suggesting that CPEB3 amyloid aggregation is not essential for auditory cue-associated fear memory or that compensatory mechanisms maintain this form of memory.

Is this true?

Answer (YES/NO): NO